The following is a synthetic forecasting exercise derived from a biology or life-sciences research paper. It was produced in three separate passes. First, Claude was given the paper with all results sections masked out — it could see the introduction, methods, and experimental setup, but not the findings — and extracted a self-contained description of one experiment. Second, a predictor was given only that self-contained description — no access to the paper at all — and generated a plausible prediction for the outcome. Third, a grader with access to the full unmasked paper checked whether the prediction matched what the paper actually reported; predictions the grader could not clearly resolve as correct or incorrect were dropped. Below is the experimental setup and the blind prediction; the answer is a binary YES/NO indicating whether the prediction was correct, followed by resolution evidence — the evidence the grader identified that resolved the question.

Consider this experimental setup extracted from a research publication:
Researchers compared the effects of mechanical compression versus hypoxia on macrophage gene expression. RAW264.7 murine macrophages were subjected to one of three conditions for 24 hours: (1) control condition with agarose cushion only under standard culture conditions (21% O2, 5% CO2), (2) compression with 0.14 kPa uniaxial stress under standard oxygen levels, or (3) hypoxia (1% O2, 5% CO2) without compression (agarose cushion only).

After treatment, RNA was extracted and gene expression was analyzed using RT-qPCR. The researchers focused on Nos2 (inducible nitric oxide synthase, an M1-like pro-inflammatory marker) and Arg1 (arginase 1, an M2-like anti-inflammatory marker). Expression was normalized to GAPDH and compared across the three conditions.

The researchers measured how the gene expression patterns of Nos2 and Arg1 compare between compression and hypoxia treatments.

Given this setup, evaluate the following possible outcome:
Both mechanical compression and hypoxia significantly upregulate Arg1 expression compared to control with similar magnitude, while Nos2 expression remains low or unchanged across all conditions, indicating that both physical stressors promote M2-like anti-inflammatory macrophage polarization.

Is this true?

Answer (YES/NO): NO